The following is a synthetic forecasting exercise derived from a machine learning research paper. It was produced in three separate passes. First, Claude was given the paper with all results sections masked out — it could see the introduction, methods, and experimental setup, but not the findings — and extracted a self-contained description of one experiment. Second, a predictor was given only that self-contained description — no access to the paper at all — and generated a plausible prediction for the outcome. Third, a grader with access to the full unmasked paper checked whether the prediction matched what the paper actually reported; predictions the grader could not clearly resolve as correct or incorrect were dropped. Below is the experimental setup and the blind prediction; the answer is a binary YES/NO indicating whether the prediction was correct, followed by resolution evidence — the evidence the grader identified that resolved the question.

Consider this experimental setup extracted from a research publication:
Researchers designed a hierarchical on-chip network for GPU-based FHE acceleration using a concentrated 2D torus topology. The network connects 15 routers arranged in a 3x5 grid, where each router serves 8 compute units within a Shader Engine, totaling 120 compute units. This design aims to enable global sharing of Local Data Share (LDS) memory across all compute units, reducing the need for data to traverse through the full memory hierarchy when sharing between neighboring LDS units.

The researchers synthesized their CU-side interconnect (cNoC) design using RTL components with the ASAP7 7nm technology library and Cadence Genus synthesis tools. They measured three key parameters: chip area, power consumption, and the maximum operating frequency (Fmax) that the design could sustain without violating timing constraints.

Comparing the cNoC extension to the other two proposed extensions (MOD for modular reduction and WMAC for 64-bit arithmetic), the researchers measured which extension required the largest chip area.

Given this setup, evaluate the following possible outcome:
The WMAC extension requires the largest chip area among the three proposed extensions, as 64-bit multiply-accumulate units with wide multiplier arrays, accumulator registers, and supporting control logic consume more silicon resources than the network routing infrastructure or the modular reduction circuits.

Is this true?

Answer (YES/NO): NO